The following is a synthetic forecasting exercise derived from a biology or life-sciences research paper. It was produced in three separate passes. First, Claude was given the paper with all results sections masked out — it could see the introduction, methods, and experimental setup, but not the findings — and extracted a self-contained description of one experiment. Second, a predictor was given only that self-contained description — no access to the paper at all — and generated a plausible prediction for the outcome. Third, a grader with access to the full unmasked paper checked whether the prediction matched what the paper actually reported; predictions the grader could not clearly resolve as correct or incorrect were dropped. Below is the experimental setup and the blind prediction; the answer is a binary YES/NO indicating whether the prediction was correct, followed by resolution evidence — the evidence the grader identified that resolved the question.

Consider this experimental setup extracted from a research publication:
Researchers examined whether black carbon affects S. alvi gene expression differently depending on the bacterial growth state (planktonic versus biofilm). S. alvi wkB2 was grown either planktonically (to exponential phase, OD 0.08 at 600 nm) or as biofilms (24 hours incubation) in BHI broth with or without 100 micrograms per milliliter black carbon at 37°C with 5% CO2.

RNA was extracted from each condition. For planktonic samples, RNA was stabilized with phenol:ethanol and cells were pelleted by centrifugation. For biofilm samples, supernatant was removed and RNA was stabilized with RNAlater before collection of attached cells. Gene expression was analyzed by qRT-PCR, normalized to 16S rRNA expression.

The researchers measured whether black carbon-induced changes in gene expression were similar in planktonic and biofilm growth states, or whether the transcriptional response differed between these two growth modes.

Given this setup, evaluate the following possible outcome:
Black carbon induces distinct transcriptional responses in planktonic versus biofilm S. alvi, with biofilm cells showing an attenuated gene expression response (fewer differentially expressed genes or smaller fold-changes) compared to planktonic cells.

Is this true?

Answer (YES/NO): NO